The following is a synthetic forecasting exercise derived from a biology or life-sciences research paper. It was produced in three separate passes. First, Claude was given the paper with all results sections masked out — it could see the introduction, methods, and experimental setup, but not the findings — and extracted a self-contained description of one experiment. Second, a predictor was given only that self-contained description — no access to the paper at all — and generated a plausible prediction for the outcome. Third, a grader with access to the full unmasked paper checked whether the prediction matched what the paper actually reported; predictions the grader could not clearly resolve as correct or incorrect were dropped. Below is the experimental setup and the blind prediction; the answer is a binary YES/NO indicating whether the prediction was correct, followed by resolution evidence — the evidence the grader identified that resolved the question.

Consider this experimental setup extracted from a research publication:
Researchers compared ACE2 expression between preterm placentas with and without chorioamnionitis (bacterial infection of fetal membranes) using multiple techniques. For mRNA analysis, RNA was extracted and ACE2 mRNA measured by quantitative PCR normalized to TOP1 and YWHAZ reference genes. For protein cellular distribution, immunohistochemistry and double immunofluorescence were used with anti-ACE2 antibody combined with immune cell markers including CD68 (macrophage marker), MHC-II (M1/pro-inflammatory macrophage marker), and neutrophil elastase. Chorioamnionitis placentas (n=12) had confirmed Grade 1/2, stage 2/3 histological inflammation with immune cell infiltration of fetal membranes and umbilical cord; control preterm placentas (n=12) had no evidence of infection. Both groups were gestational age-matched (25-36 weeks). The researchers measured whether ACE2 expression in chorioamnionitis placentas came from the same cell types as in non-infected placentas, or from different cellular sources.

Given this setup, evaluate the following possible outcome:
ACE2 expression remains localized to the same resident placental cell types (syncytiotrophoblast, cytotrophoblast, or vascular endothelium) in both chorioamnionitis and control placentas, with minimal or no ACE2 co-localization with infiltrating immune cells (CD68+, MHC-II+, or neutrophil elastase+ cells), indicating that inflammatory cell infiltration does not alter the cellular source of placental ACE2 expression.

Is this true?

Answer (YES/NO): NO